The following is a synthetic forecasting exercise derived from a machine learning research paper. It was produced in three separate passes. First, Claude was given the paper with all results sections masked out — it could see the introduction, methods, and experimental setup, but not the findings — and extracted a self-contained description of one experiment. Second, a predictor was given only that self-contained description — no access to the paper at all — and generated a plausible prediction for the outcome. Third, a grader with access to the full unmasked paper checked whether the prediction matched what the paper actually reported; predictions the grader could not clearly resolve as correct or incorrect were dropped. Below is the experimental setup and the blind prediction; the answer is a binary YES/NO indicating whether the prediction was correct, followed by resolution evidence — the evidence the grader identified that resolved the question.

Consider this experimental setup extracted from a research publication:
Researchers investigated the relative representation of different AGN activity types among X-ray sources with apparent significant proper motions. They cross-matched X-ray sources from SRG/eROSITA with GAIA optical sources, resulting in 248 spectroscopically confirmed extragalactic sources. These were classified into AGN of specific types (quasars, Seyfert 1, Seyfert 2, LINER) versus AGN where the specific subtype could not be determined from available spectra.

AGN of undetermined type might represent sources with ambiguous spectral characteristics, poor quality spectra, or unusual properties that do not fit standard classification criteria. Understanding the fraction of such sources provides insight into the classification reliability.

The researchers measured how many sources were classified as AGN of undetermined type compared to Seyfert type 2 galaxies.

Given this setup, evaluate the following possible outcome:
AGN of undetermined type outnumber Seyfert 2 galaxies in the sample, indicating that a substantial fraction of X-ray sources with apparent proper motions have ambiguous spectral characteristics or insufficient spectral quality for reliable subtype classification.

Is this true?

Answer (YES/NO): NO